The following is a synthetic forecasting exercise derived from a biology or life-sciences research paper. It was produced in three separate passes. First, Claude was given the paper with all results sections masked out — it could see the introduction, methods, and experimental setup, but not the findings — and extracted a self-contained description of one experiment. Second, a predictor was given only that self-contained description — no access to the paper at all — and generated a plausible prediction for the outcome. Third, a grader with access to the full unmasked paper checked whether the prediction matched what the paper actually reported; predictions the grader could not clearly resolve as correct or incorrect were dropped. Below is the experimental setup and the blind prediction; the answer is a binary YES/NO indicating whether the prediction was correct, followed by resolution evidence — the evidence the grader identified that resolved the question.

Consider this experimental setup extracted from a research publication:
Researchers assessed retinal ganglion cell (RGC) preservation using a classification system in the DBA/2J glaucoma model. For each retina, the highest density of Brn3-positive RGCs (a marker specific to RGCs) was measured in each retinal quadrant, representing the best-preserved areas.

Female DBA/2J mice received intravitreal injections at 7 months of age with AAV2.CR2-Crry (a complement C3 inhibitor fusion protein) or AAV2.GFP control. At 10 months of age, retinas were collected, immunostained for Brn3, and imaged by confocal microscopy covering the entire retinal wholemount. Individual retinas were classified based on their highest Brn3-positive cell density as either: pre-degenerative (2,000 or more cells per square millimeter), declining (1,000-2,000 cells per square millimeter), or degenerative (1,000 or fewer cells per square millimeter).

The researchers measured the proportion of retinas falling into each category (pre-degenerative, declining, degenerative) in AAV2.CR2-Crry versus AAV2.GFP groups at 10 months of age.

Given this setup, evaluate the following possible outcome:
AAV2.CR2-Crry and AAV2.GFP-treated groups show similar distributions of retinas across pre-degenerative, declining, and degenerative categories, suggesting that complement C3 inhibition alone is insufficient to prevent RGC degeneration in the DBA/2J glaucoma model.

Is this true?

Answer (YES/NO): NO